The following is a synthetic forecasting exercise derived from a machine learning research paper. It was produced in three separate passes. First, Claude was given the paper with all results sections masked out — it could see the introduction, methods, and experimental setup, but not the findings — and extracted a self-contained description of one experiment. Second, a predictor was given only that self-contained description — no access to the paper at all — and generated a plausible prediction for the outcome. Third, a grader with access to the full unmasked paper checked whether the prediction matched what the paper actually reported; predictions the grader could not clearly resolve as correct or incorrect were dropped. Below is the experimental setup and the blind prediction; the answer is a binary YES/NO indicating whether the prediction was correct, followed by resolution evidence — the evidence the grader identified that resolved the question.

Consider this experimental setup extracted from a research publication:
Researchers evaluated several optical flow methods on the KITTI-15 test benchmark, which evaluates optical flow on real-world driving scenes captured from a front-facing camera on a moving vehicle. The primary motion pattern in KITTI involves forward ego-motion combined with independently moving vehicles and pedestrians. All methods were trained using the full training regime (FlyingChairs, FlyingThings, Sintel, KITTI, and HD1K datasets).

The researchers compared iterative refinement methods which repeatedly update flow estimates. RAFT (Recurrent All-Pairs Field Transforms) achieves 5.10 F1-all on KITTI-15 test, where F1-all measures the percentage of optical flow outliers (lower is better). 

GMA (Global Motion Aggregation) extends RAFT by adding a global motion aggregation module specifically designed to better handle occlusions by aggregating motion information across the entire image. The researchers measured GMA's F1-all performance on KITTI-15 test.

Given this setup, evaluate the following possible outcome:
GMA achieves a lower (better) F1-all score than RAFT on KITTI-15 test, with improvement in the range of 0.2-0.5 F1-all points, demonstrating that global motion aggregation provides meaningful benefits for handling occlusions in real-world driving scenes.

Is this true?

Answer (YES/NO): NO